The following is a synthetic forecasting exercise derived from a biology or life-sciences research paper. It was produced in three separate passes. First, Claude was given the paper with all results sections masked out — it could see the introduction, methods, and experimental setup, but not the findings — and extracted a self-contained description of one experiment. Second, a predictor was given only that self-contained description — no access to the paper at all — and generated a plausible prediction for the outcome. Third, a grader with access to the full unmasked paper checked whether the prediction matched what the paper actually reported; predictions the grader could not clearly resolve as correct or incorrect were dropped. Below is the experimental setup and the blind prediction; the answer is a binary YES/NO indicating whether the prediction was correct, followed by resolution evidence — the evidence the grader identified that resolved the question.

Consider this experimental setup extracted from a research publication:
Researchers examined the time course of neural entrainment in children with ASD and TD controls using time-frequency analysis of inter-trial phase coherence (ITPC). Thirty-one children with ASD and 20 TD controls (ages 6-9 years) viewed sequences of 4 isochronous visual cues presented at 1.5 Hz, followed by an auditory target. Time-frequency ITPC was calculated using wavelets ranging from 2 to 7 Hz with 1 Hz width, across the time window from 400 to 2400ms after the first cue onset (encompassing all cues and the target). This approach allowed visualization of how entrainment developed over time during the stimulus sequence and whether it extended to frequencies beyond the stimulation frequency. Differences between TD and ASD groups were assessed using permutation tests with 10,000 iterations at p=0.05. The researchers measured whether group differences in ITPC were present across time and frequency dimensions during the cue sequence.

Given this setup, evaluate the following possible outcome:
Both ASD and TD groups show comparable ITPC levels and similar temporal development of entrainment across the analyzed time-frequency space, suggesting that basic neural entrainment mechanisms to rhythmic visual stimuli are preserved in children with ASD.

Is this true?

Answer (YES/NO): NO